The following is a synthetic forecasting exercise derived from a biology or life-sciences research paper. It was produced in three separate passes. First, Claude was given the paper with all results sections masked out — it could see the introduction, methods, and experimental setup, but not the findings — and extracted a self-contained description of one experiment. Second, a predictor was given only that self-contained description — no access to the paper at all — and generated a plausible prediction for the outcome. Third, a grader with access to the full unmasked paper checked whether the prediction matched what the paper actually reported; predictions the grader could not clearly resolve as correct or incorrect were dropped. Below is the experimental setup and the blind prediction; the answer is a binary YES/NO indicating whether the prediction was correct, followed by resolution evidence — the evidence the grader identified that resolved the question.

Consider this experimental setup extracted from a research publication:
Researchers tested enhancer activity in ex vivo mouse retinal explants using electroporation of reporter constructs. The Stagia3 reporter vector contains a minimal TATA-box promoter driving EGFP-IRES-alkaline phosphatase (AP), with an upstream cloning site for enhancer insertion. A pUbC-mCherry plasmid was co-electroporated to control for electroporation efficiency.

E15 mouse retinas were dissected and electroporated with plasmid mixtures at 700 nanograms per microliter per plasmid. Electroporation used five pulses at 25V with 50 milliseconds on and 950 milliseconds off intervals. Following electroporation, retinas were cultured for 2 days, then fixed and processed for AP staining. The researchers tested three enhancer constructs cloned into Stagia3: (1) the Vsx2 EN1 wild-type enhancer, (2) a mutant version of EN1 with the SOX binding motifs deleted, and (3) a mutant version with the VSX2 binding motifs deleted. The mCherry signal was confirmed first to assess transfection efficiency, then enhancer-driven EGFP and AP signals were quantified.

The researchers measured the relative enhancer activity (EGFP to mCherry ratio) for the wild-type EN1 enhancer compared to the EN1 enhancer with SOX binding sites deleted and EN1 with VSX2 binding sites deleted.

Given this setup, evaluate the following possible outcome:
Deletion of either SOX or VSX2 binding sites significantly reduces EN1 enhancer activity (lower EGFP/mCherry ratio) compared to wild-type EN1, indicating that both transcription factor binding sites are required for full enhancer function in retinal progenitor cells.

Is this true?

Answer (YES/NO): YES